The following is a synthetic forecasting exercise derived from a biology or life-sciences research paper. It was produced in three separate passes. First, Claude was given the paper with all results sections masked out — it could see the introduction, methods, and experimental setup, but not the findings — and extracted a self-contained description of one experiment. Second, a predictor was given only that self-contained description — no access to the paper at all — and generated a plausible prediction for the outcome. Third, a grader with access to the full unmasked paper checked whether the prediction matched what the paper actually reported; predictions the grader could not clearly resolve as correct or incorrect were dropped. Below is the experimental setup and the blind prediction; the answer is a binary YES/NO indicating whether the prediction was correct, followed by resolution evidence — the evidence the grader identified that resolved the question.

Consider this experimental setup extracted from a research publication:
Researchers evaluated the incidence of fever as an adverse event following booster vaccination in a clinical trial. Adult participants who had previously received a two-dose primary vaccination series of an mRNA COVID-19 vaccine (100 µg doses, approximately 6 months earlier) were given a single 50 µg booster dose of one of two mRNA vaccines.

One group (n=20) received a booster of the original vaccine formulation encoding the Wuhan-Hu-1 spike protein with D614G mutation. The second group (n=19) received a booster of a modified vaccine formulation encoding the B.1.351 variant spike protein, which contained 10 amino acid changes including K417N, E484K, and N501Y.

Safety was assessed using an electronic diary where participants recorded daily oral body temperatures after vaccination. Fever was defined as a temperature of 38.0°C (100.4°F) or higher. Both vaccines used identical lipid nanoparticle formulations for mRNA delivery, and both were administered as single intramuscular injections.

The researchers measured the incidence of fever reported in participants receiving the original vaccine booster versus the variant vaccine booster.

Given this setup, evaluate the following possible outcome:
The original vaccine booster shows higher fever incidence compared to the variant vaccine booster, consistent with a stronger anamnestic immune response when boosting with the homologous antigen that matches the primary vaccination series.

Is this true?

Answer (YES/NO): YES